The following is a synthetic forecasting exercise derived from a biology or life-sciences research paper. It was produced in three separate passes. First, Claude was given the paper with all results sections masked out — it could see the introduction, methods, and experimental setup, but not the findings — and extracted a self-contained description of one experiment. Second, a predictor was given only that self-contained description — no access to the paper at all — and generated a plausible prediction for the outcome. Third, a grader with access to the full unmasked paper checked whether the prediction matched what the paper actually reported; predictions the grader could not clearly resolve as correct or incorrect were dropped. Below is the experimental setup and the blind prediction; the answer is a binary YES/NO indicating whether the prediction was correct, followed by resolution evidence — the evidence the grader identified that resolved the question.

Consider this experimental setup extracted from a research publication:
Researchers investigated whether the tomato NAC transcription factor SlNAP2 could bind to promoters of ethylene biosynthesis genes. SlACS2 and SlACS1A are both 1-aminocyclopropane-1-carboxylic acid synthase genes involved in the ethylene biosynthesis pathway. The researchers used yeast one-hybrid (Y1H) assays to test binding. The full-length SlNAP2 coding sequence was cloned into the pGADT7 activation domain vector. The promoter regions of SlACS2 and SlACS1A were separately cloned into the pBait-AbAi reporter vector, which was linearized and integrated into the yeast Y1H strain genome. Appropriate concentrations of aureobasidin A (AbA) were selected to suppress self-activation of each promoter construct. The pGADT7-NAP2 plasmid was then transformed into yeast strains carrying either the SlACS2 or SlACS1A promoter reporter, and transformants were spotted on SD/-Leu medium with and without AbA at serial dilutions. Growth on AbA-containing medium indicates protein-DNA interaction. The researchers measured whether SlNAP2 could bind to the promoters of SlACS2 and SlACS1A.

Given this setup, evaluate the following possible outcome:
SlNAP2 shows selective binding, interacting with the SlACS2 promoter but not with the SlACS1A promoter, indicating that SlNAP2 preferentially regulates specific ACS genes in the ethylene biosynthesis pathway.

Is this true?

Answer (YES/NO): YES